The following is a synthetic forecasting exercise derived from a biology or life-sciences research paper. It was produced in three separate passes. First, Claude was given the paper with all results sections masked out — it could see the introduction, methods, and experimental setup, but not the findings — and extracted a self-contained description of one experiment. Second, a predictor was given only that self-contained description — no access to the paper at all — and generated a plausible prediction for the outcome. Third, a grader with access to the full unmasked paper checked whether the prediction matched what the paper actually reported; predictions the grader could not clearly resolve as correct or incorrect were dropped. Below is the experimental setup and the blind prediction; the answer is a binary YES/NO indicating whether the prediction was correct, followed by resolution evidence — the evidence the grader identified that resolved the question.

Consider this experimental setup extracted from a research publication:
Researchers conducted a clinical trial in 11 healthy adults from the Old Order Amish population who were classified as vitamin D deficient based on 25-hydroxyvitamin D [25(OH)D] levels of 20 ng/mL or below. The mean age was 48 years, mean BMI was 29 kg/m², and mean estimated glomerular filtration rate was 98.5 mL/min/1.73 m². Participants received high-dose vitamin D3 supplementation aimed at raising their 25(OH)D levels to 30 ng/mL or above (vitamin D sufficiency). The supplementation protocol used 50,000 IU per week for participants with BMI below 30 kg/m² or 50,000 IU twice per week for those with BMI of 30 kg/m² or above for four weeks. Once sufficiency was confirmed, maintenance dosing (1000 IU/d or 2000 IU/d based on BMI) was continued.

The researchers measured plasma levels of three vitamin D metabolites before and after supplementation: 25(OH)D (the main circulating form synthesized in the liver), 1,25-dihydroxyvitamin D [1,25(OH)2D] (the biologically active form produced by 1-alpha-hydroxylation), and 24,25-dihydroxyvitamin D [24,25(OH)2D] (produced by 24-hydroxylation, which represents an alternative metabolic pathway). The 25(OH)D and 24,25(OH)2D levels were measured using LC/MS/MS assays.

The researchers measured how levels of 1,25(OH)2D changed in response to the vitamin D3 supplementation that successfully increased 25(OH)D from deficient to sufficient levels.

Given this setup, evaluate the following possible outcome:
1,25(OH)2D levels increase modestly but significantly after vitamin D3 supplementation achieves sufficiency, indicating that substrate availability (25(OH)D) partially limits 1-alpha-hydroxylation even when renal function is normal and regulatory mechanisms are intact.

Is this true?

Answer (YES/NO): NO